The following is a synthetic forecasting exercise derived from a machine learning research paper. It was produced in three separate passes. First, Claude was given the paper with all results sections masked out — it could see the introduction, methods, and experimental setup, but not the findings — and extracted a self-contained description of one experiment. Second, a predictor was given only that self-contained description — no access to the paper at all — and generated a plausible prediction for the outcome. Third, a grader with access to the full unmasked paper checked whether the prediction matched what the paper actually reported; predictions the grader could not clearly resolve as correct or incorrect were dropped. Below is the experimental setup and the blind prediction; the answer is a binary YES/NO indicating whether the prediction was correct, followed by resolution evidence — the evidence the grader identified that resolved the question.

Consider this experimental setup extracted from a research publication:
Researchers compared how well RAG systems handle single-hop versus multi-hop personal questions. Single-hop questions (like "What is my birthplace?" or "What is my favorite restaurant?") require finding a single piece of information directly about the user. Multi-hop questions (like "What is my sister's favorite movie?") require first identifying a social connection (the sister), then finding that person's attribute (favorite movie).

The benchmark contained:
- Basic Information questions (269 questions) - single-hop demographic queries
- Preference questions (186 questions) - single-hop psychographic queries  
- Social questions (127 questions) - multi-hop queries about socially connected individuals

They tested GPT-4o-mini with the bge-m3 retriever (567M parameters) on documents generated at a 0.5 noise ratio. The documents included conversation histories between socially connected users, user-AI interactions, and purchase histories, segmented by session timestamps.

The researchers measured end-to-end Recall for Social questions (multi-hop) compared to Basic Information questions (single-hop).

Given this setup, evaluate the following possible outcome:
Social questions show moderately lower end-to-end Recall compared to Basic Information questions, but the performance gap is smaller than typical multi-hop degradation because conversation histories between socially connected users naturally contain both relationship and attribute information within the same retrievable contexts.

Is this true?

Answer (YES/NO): NO